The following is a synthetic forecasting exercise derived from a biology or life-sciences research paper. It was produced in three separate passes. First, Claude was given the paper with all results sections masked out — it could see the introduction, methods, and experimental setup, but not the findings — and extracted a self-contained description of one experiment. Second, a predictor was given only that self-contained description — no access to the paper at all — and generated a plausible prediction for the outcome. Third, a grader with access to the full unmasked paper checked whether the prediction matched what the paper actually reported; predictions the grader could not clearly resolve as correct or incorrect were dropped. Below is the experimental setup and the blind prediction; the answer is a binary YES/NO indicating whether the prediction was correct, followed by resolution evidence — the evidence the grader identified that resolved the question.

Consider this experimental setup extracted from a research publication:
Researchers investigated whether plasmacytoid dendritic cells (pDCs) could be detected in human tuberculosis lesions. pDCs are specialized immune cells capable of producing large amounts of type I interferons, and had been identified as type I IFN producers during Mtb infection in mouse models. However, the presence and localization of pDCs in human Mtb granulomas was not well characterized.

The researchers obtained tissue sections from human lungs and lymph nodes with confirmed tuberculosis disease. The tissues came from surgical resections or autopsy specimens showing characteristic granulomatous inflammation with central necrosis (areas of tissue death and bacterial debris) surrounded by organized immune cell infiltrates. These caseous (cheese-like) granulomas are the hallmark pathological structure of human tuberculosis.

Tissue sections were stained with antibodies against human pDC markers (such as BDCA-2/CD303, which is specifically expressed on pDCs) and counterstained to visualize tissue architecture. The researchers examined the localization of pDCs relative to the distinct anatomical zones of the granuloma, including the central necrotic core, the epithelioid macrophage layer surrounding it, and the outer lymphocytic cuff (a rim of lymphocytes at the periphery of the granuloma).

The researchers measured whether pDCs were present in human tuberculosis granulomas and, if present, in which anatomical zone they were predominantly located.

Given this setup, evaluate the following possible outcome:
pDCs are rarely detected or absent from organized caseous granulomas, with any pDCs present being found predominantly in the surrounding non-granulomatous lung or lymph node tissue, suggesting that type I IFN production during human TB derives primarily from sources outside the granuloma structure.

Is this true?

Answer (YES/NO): NO